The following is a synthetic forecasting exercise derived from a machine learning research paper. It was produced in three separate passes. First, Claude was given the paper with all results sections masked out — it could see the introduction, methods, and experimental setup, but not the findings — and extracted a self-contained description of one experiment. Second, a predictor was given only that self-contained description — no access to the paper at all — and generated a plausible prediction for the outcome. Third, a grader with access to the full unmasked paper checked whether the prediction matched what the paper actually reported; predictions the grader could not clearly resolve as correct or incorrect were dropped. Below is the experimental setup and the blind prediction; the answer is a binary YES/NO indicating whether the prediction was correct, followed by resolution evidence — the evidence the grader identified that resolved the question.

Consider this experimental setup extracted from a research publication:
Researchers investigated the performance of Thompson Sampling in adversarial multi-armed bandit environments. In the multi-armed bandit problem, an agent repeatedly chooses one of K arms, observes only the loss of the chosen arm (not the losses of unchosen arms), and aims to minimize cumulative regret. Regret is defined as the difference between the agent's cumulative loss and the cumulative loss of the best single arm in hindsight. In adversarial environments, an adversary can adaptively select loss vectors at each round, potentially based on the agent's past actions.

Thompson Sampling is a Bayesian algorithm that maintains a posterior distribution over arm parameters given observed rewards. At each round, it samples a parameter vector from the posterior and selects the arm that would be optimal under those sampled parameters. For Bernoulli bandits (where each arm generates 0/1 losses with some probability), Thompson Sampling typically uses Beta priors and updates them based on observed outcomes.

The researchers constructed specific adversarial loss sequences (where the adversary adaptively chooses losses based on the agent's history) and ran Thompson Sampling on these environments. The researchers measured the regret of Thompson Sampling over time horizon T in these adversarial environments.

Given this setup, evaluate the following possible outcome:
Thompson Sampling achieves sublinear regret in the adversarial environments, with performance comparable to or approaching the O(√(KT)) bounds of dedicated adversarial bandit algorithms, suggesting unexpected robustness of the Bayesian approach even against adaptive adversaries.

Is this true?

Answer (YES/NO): NO